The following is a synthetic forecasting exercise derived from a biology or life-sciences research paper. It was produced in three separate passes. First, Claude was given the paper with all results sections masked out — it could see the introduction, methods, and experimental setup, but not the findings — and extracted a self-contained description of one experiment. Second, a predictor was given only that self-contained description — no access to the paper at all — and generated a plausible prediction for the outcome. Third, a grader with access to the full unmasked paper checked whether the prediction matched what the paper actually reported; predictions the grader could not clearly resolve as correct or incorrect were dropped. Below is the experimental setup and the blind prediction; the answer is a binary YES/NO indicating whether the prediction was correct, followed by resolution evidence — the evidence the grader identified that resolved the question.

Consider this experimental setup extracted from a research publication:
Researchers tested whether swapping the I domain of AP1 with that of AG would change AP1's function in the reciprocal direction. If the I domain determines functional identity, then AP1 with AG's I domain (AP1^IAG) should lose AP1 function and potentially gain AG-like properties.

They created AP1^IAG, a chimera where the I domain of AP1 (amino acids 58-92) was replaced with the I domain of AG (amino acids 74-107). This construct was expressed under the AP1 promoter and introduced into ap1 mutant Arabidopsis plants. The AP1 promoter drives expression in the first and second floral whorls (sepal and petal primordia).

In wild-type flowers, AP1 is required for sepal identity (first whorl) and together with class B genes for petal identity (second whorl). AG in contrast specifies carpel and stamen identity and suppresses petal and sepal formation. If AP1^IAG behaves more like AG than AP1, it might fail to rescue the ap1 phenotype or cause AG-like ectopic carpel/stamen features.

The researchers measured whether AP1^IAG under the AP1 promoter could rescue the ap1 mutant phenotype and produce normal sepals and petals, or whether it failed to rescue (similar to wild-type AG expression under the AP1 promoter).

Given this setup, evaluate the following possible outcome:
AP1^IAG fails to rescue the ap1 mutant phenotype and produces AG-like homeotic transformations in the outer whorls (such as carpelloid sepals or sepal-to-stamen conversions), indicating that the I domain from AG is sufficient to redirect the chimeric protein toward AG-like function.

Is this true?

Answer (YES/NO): NO